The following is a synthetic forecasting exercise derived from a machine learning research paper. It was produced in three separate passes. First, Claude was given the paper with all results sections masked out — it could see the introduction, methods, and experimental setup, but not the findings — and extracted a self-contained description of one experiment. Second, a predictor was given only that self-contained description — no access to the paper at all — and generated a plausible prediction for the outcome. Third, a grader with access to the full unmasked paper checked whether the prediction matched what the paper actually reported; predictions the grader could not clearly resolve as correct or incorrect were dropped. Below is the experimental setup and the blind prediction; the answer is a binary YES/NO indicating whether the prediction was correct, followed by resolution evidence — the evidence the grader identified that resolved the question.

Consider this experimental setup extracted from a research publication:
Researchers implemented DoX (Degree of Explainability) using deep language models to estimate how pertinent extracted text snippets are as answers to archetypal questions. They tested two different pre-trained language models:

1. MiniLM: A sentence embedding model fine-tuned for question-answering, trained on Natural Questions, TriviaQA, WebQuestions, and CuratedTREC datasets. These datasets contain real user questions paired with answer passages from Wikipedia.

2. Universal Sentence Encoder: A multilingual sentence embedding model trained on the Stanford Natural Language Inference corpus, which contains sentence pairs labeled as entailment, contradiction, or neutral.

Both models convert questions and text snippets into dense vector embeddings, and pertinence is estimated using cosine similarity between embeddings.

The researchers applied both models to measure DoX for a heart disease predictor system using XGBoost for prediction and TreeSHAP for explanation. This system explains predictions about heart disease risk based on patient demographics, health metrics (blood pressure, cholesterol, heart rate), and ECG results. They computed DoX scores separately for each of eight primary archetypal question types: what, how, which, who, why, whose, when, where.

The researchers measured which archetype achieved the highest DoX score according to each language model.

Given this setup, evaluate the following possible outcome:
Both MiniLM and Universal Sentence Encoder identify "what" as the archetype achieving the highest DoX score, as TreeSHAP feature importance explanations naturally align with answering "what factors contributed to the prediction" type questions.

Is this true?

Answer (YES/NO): NO